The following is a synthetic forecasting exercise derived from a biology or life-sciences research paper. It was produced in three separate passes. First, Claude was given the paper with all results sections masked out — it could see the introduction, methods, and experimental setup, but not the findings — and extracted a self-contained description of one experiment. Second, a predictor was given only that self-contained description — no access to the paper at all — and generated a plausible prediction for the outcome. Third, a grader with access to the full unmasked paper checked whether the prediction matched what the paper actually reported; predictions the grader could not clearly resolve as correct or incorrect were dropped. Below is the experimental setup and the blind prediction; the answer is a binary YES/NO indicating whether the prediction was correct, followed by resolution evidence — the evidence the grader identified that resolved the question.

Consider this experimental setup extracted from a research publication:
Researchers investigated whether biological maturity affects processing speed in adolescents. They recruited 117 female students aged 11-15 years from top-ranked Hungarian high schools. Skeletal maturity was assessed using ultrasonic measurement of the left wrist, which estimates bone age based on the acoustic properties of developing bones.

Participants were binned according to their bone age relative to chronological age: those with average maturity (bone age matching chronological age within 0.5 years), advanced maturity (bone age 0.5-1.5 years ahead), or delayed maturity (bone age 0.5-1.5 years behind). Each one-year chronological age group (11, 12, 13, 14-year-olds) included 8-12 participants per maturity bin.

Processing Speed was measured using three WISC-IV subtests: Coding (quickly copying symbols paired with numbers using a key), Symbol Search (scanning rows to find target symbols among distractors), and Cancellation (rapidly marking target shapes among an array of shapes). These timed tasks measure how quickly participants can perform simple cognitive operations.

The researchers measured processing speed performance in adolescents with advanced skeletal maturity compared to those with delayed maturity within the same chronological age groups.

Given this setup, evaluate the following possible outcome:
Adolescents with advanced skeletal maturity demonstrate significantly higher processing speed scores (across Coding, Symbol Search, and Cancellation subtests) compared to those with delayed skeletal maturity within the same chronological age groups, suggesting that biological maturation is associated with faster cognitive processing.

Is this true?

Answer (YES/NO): YES